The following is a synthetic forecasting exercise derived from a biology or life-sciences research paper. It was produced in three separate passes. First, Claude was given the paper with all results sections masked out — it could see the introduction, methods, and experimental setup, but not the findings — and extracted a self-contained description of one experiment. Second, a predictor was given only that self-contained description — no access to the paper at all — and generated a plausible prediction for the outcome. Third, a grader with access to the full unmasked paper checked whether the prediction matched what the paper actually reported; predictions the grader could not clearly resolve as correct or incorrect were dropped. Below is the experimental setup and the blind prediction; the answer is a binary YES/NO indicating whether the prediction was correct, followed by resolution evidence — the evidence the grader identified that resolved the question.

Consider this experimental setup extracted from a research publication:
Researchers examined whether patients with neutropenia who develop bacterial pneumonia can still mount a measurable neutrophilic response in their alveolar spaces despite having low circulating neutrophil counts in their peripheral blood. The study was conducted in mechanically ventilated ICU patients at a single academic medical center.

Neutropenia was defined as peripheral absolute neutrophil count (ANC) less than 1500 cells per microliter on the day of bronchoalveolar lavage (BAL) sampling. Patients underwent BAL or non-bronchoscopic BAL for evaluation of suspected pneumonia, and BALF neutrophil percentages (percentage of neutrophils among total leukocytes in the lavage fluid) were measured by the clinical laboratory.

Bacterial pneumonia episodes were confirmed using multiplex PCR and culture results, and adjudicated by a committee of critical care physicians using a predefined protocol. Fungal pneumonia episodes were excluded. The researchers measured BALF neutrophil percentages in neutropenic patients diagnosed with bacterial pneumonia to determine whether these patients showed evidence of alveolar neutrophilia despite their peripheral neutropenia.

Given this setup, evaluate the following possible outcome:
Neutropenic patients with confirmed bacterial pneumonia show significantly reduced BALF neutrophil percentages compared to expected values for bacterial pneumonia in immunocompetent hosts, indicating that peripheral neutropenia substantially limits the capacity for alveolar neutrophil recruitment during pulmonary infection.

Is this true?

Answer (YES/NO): YES